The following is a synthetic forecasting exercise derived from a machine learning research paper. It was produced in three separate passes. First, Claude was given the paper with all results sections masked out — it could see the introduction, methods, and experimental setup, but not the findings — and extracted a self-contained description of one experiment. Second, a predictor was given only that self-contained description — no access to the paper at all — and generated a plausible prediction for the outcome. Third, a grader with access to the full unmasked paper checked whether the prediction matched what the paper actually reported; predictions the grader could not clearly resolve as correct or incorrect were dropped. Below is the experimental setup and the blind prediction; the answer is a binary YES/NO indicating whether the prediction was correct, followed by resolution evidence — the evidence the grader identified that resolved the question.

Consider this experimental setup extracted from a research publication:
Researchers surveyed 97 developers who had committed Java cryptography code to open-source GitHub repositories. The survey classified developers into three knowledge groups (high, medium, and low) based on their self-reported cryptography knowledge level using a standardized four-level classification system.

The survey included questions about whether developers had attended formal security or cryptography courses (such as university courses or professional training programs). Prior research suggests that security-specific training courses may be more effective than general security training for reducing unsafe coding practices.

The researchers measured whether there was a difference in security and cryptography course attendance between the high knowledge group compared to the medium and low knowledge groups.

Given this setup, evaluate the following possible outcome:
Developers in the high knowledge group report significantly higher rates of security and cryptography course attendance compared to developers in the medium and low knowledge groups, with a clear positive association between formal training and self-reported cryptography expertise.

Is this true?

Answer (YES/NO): NO